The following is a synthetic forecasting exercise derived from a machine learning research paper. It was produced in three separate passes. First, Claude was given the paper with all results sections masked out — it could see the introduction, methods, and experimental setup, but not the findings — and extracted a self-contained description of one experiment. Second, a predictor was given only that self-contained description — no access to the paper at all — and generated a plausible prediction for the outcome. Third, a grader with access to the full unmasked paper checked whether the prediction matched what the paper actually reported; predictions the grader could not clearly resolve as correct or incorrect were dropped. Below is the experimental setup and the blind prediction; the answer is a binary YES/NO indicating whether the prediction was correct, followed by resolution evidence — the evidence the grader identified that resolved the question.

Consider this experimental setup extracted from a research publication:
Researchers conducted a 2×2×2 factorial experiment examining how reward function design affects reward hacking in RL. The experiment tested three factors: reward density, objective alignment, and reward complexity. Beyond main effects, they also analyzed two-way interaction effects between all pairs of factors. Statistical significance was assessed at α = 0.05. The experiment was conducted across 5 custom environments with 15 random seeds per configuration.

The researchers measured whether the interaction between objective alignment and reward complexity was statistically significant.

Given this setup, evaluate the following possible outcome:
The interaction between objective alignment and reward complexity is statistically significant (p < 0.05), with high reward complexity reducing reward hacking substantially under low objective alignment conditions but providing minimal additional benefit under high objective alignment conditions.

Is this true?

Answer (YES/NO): NO